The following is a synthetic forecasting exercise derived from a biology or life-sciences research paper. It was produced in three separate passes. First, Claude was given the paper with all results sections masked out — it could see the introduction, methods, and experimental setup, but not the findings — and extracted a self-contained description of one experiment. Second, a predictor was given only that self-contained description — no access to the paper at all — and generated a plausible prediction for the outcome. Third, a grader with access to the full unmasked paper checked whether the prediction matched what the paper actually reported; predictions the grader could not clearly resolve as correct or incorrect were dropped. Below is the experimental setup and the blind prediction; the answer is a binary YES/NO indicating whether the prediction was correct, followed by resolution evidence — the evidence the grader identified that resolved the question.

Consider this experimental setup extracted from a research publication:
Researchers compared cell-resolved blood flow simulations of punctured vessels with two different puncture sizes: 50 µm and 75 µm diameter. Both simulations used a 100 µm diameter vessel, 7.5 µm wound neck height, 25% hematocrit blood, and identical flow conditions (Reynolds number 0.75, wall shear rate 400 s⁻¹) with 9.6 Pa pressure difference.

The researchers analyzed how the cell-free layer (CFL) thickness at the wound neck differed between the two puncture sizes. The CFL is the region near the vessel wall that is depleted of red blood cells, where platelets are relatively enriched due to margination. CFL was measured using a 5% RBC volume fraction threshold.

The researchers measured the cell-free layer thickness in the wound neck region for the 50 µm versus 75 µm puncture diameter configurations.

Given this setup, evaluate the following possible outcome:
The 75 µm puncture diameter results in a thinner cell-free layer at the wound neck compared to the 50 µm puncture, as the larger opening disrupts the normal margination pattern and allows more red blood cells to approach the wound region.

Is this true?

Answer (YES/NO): NO